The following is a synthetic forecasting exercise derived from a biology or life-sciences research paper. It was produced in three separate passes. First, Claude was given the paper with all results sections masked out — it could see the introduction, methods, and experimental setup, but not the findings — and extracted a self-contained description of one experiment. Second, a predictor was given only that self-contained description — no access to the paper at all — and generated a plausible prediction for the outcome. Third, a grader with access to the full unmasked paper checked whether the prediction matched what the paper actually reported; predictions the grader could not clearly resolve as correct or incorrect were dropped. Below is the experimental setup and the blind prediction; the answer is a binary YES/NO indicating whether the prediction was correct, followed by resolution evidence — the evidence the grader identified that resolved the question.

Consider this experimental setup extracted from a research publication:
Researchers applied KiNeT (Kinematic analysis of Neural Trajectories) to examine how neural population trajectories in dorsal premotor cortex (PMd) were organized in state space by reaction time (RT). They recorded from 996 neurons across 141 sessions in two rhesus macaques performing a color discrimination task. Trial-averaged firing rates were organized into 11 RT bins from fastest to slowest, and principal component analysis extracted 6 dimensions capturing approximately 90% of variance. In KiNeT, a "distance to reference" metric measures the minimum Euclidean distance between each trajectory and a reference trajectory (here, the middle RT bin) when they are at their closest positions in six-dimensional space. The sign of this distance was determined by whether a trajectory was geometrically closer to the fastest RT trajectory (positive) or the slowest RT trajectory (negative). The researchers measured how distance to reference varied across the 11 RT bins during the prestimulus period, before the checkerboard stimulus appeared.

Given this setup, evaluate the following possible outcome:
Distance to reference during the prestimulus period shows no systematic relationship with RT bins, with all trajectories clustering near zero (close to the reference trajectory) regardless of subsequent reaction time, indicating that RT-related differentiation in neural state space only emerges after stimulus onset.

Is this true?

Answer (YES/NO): NO